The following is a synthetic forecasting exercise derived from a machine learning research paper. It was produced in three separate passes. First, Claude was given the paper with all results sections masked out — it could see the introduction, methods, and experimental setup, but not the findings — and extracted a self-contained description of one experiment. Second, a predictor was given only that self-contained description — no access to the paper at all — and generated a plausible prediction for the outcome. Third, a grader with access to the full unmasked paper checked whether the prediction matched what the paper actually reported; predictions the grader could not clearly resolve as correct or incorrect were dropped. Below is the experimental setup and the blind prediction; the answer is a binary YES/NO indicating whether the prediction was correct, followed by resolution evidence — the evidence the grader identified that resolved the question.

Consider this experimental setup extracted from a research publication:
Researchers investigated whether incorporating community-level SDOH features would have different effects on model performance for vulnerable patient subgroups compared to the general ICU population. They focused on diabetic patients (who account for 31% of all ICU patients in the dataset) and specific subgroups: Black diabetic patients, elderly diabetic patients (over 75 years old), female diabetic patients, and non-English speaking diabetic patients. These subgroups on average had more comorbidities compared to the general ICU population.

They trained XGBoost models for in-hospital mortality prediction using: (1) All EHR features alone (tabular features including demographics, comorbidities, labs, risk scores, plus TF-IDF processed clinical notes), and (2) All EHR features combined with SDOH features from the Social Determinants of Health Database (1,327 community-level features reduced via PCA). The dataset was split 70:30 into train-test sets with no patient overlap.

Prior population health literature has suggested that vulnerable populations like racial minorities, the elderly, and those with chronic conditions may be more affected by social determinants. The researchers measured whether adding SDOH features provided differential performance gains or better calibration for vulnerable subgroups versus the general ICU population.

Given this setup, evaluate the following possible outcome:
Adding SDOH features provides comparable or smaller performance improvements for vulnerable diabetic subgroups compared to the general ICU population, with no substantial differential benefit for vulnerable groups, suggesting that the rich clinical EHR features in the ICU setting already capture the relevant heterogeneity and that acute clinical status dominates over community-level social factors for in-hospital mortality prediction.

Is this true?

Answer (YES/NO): NO